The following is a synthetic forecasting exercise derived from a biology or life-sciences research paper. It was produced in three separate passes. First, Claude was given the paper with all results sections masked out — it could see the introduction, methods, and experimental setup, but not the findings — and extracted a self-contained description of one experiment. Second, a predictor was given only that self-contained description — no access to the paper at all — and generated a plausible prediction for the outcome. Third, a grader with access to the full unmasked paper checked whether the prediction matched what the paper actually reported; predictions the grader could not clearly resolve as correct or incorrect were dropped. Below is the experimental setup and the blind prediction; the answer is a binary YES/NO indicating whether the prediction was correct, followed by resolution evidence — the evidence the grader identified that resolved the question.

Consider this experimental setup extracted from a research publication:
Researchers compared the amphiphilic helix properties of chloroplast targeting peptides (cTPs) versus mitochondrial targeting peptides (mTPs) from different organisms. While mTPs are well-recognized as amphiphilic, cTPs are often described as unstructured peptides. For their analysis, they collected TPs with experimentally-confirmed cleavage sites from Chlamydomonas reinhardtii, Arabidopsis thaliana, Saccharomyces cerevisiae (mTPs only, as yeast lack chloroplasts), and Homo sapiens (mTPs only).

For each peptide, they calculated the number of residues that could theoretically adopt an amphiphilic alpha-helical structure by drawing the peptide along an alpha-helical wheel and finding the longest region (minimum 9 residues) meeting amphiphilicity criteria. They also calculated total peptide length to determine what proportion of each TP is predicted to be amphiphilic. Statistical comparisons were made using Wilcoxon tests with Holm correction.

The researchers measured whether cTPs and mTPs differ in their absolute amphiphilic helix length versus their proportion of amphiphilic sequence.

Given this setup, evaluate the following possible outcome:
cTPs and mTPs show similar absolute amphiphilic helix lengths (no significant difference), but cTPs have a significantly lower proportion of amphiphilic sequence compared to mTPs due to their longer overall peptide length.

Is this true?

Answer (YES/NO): YES